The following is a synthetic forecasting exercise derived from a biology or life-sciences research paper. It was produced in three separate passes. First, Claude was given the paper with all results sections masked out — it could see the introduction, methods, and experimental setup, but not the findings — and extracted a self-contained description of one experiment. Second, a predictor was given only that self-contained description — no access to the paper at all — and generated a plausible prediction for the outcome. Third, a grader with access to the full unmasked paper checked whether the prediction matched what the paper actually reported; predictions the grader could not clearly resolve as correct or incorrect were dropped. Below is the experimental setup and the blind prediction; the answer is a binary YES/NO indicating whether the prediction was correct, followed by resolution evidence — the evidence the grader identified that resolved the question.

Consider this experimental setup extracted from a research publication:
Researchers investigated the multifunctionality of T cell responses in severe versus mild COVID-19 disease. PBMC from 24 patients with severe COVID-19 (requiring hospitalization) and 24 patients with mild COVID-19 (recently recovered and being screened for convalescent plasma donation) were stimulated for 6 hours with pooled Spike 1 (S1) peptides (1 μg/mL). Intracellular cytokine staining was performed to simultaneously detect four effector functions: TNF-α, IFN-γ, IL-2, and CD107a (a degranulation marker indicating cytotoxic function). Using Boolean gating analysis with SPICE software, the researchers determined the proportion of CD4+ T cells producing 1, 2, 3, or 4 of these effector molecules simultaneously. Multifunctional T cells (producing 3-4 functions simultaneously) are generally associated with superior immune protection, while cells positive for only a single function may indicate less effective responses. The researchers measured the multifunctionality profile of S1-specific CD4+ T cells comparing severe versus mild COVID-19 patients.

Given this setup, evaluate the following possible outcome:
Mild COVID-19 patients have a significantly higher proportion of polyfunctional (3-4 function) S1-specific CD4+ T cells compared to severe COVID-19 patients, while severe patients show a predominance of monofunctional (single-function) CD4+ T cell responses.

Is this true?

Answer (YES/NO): YES